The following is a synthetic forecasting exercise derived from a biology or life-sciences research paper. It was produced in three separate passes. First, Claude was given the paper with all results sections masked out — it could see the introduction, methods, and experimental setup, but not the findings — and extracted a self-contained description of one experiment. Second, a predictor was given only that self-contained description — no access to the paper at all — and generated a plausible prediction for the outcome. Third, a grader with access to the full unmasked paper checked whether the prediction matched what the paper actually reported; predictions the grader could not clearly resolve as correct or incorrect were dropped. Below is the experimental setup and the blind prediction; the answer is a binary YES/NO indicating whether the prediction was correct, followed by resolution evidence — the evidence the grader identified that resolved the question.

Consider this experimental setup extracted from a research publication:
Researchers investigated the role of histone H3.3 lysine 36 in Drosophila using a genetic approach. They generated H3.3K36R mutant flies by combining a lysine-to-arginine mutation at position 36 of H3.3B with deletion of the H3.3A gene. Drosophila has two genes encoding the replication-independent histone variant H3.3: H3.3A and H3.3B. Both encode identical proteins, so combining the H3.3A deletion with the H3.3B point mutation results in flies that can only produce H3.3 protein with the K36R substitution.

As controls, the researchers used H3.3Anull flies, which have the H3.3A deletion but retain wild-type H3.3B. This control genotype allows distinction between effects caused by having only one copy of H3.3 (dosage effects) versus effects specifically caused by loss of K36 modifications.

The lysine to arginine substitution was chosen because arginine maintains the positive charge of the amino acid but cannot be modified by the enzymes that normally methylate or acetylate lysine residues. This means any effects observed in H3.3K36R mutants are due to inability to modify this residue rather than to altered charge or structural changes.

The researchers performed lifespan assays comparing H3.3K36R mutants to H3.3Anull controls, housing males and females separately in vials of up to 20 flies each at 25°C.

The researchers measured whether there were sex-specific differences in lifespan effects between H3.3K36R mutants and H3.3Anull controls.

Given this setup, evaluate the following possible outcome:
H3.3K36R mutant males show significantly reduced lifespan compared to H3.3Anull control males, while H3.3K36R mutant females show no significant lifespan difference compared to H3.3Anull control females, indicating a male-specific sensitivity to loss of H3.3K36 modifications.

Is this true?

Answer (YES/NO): NO